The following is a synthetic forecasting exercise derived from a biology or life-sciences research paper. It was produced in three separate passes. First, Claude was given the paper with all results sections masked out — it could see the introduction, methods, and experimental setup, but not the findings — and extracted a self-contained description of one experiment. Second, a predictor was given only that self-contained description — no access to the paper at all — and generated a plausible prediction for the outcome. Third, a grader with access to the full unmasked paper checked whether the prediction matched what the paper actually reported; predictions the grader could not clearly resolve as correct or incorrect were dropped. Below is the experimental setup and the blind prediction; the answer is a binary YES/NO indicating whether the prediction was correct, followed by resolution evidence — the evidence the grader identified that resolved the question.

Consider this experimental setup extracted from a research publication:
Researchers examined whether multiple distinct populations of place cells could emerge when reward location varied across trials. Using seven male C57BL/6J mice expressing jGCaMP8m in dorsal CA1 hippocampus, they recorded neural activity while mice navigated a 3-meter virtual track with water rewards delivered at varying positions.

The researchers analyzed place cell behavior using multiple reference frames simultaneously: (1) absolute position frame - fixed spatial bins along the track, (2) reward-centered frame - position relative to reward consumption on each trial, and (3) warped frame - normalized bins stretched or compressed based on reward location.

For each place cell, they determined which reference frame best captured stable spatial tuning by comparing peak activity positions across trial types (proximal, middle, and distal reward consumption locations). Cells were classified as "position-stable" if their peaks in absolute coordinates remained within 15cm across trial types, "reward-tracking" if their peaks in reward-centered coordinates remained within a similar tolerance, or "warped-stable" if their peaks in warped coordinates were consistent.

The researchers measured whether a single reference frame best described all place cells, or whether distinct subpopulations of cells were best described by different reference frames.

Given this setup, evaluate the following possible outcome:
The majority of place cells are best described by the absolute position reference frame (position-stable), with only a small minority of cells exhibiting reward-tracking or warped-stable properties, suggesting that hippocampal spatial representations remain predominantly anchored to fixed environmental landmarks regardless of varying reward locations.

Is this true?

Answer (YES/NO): NO